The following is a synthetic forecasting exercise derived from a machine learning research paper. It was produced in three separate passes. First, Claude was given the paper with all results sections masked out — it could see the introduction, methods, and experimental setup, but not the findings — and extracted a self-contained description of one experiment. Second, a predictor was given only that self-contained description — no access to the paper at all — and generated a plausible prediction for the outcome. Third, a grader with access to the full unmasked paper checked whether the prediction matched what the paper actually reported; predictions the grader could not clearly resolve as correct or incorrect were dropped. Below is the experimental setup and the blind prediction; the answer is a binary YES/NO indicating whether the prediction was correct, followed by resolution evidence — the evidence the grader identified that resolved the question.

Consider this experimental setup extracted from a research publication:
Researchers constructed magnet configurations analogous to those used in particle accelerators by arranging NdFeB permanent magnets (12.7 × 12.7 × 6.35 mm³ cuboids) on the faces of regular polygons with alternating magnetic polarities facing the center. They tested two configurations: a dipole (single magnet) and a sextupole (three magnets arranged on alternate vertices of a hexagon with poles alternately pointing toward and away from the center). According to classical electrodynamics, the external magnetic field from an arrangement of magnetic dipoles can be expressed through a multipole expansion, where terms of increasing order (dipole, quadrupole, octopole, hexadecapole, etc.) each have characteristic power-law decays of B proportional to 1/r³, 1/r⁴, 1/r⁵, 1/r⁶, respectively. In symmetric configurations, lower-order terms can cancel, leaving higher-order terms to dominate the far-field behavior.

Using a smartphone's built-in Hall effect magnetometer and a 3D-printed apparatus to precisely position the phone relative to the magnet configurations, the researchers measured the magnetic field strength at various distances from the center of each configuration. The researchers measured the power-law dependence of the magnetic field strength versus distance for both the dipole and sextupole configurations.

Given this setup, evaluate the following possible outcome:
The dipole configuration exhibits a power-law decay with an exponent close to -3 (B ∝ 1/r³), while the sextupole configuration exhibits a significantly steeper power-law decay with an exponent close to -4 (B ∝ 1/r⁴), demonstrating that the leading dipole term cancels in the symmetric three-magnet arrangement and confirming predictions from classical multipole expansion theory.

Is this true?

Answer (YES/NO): NO